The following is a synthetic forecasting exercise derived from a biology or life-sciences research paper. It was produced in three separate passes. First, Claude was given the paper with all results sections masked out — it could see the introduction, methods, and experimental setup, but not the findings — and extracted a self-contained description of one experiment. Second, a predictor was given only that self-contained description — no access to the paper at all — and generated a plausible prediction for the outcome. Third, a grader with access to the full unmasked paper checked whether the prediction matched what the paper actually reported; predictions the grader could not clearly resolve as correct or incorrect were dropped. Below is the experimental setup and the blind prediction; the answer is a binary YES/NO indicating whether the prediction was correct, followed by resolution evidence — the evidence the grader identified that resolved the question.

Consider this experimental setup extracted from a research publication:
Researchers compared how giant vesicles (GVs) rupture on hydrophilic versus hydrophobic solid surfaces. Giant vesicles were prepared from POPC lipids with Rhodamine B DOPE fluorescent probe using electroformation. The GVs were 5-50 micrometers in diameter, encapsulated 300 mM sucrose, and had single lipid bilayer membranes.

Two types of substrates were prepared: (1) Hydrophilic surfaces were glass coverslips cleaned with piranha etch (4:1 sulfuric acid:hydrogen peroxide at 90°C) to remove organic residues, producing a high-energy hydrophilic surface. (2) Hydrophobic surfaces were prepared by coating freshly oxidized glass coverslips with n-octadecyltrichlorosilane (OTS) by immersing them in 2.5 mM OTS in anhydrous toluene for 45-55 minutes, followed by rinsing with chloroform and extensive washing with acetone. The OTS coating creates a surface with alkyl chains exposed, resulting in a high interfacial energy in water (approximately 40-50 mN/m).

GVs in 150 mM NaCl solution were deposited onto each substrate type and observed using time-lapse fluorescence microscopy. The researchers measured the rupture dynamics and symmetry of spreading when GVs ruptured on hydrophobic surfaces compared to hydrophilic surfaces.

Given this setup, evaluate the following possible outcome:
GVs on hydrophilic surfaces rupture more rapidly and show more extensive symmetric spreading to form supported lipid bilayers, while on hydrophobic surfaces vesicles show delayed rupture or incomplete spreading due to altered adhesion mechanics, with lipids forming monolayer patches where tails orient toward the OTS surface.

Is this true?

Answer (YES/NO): NO